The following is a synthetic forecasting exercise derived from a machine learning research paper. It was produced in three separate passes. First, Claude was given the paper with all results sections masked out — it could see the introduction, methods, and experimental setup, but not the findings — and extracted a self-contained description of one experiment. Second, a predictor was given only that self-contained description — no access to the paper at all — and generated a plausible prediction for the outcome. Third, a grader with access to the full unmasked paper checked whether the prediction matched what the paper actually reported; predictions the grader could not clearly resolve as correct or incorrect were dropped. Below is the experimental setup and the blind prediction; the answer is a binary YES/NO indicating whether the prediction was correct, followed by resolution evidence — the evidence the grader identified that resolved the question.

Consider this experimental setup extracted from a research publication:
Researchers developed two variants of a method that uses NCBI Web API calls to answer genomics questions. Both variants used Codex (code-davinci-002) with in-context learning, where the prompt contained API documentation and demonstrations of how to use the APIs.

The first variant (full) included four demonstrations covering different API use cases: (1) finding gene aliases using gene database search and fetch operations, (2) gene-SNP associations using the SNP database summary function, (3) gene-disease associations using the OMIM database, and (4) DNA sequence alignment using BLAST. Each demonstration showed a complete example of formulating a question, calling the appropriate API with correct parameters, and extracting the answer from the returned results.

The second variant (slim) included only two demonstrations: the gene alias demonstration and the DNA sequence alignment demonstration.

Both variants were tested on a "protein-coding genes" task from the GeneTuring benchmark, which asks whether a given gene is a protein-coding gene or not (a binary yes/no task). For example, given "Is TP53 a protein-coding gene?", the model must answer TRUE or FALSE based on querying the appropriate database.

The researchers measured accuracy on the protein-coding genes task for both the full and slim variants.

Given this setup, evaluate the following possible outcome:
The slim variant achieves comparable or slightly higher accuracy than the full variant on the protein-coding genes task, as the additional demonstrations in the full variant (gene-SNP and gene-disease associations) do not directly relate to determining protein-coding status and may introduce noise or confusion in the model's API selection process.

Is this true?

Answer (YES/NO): NO